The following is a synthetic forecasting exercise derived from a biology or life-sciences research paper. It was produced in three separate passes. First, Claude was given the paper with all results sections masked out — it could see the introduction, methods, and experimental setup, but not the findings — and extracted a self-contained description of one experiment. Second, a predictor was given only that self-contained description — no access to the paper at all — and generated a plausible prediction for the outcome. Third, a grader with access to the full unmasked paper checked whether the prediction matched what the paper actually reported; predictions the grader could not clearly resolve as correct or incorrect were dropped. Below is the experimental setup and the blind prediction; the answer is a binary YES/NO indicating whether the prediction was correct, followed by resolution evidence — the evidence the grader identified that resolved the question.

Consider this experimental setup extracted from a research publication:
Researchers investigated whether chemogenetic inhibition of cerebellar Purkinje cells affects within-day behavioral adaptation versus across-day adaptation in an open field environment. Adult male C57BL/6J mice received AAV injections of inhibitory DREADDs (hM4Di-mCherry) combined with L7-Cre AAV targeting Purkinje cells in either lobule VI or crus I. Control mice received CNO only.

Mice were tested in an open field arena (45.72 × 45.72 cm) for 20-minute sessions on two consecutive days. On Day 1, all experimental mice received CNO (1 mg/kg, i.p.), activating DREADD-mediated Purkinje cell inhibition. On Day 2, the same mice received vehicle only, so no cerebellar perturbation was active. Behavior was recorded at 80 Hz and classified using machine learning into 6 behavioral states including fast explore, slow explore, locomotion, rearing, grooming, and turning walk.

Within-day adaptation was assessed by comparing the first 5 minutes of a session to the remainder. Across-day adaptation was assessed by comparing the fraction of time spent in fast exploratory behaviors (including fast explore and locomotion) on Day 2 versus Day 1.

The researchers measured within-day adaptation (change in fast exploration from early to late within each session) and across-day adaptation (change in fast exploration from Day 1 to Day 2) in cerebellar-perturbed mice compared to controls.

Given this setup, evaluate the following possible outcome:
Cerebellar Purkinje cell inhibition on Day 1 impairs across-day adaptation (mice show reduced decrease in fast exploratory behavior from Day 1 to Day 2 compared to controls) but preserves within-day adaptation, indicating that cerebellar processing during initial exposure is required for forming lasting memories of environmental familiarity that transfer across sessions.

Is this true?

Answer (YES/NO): YES